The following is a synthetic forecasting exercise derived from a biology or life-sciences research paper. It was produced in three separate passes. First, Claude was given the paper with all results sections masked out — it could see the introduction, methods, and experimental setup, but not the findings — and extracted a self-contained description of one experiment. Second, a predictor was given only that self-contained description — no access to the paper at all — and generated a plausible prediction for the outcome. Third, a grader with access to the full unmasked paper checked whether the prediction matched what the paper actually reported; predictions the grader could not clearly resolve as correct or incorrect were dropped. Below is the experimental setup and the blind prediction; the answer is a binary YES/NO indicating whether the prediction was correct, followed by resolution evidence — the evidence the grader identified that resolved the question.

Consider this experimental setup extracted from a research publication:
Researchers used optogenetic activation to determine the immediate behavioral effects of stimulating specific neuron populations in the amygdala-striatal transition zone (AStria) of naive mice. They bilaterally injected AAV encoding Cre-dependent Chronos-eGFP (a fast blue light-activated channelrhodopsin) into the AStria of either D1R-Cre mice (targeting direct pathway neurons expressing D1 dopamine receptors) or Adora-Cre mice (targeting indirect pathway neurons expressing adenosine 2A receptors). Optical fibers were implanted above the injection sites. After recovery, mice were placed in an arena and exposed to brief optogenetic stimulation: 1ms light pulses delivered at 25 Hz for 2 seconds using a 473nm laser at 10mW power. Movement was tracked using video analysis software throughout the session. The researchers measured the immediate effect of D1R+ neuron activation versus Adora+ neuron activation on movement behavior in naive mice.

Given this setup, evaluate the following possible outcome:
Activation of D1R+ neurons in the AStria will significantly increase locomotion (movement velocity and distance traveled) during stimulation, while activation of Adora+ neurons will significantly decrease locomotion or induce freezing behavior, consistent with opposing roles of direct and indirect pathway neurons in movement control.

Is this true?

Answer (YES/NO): NO